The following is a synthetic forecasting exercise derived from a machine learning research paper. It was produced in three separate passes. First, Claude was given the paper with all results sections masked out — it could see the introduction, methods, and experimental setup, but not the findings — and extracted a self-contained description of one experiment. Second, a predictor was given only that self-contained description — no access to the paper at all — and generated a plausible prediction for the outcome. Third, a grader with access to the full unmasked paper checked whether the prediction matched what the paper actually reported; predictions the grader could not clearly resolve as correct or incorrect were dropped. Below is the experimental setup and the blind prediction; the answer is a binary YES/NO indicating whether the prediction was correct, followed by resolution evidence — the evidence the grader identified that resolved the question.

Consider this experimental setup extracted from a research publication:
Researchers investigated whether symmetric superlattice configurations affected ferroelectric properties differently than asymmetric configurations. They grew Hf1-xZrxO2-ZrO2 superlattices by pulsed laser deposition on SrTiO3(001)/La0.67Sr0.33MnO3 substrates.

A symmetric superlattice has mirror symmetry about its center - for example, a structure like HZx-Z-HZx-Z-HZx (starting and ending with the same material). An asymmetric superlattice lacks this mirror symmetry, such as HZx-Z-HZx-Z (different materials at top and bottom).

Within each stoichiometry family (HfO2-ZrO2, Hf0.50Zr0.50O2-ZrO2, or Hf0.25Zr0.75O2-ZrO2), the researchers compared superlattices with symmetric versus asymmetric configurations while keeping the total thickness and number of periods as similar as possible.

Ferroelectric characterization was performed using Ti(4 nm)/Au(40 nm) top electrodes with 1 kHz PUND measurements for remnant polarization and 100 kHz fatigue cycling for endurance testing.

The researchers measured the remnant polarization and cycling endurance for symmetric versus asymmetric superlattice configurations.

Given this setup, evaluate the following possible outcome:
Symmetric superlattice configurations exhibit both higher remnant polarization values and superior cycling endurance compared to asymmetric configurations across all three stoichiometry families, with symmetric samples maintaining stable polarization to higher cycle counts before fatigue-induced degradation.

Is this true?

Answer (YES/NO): NO